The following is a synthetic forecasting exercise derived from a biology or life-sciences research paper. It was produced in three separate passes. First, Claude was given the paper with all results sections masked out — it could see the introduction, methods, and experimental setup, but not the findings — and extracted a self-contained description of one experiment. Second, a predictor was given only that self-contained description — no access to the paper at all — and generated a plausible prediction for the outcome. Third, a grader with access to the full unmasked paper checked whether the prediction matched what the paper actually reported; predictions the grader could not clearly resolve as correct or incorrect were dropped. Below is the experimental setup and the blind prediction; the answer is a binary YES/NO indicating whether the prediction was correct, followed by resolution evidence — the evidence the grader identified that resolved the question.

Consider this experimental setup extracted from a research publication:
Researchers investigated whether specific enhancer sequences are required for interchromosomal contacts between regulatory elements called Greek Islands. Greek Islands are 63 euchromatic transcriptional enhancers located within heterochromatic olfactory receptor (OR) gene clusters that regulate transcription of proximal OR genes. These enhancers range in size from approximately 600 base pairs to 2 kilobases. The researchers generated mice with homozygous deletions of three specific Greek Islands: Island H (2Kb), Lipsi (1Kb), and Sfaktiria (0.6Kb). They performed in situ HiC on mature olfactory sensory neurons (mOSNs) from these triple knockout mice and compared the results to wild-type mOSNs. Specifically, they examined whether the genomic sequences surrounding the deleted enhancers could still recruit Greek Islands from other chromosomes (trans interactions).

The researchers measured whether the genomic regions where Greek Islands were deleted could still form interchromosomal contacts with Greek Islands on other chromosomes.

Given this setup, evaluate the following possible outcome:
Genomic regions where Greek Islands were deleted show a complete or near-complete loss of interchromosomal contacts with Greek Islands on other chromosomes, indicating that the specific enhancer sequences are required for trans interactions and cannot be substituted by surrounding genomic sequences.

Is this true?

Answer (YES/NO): YES